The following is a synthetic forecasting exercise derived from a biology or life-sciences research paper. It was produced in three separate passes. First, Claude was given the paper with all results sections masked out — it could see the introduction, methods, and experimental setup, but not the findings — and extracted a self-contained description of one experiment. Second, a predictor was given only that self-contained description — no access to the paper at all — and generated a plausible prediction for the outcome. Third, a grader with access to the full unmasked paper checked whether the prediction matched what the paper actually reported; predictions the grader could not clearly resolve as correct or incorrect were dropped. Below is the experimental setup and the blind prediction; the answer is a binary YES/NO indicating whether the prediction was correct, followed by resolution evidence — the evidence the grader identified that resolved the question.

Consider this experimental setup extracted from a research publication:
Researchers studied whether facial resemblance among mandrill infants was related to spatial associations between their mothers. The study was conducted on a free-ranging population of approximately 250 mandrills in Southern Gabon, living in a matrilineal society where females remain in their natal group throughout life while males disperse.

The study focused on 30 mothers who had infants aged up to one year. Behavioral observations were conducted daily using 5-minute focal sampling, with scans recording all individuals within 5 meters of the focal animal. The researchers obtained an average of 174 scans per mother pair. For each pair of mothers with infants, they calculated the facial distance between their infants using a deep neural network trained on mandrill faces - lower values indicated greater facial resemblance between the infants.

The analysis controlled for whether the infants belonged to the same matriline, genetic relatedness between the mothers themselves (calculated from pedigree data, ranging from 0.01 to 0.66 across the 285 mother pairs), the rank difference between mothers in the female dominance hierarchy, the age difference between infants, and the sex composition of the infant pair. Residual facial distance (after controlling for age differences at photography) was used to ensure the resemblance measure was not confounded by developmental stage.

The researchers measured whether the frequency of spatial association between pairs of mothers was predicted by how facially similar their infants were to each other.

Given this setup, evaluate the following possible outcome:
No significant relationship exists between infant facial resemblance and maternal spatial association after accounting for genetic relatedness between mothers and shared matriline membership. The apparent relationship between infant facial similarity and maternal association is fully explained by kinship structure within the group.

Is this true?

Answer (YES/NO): NO